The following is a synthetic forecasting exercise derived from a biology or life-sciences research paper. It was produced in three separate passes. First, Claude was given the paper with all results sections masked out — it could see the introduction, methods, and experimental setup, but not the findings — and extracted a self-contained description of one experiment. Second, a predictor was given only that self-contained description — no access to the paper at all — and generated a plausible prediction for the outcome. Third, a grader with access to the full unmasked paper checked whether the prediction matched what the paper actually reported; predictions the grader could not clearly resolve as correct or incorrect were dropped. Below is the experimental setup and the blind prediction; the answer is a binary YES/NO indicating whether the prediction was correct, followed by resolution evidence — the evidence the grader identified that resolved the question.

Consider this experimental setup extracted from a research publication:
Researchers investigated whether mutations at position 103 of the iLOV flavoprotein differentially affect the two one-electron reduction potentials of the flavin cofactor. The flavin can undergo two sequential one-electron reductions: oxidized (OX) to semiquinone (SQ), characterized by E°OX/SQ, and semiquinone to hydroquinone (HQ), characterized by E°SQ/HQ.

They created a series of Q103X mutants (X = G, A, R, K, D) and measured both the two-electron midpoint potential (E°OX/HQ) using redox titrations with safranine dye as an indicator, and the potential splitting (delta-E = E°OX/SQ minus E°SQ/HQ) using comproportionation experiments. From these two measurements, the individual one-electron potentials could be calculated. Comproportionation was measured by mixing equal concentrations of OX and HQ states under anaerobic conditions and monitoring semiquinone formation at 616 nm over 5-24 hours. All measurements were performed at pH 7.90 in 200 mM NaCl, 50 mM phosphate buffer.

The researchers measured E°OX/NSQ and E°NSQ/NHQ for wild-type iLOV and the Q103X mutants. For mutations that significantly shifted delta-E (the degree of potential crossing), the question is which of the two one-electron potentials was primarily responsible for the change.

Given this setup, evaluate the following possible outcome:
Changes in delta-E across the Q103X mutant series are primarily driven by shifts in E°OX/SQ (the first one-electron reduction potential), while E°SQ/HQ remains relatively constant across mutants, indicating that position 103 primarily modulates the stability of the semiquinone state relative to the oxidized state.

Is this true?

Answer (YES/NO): YES